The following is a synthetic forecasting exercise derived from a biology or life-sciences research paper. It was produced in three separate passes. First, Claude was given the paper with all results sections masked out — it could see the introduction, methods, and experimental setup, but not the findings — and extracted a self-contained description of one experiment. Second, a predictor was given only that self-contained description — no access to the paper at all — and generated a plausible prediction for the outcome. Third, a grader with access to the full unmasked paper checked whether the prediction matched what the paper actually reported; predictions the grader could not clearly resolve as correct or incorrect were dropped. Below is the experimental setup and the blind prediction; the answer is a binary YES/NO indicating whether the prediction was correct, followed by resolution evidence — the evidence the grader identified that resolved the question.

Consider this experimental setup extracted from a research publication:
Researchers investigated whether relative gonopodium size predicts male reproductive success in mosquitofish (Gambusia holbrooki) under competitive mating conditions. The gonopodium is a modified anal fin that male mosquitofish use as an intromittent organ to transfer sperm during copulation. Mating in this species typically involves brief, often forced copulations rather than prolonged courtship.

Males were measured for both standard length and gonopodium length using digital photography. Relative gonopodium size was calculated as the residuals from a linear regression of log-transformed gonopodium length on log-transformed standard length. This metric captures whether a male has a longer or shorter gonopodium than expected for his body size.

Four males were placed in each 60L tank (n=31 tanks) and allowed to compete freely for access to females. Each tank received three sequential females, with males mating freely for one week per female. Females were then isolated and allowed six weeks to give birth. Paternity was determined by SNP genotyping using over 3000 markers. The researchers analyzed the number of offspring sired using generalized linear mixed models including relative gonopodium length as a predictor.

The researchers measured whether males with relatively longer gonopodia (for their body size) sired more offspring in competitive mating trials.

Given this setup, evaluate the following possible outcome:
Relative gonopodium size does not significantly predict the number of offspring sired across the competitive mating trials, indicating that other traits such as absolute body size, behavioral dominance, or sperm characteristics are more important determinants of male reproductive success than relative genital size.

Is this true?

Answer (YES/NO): NO